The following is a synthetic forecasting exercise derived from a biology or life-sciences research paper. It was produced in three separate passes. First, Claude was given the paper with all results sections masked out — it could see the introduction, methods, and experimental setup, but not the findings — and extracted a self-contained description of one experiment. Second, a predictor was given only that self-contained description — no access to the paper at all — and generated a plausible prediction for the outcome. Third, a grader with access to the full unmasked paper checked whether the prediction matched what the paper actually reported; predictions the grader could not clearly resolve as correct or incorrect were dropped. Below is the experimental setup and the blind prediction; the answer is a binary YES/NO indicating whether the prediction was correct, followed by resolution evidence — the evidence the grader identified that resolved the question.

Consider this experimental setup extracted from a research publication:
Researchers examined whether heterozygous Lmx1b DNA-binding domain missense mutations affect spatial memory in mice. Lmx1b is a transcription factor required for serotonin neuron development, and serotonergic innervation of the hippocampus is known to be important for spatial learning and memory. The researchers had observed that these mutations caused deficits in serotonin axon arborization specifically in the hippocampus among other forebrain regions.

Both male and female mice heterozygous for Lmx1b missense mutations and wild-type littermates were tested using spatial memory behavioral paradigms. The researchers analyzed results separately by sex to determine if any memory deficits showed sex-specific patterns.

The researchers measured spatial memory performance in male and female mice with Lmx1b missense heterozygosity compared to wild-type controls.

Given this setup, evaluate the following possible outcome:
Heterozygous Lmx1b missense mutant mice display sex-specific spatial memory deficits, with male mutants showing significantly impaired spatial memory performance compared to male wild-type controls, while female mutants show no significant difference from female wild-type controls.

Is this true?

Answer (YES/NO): NO